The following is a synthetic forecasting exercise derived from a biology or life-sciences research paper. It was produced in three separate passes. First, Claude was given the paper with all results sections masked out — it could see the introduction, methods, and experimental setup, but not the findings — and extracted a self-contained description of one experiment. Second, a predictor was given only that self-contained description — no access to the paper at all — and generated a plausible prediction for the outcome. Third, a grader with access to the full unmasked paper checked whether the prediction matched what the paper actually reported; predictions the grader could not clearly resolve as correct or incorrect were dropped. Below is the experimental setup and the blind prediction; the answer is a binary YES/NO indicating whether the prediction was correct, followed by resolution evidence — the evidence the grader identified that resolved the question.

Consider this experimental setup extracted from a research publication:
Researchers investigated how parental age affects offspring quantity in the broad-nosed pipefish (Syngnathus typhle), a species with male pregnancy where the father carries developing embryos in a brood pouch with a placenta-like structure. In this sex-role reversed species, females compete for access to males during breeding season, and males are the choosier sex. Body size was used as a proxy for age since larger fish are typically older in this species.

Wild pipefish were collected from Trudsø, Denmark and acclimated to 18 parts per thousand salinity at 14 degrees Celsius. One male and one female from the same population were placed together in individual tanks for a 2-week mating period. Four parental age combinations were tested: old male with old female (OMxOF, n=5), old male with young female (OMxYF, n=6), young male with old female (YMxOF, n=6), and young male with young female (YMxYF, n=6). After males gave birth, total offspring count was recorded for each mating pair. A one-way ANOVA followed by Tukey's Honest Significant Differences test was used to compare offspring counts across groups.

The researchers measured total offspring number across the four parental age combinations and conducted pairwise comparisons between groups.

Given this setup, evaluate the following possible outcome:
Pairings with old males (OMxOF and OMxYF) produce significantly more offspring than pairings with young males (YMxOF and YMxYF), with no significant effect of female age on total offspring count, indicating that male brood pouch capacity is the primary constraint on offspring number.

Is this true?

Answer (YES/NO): NO